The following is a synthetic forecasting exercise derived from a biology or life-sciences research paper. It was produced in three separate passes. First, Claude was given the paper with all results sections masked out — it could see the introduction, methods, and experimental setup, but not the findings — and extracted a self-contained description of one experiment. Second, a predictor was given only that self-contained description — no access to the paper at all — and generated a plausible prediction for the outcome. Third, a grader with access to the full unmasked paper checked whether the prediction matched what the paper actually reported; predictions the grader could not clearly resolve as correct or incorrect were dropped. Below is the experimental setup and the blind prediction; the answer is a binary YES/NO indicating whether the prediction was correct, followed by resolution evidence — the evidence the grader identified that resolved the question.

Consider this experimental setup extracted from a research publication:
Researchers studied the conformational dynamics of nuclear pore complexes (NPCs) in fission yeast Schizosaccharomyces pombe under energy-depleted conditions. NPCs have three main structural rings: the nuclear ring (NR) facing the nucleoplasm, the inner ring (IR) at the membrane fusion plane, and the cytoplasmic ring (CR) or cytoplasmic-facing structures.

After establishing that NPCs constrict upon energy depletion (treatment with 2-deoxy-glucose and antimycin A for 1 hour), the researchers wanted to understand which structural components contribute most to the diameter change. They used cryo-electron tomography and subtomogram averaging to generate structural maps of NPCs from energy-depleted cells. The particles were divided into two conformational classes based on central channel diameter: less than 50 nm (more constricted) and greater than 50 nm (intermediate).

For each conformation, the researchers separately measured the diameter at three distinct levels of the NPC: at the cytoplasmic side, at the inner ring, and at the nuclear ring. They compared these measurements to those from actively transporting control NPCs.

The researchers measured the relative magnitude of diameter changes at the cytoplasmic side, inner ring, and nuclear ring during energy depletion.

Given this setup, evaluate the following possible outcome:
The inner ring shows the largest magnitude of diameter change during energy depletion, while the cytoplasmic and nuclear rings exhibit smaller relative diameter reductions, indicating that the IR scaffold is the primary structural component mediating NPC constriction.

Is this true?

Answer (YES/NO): NO